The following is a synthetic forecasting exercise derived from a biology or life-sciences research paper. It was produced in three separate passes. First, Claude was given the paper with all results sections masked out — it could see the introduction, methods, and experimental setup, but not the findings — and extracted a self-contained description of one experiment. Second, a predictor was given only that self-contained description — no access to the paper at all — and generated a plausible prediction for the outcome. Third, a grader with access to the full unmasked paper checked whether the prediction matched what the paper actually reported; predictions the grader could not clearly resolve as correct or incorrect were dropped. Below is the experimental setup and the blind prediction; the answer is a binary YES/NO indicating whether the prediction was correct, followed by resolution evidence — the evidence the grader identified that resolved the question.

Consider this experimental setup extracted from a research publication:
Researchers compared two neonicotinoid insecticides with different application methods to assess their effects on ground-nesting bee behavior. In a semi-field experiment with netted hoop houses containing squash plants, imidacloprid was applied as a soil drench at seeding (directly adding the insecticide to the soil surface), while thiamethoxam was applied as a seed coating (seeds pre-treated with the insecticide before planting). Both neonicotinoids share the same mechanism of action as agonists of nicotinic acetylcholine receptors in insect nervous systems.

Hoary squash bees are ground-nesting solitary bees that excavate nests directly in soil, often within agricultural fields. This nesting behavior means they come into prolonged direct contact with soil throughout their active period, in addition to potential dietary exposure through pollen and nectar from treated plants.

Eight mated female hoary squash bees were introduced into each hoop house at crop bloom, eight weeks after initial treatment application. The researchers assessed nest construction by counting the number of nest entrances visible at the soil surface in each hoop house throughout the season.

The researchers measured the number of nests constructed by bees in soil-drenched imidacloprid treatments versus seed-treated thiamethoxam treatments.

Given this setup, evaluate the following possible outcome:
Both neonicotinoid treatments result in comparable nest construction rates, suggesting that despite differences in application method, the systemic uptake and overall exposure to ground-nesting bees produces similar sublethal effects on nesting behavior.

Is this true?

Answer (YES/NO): NO